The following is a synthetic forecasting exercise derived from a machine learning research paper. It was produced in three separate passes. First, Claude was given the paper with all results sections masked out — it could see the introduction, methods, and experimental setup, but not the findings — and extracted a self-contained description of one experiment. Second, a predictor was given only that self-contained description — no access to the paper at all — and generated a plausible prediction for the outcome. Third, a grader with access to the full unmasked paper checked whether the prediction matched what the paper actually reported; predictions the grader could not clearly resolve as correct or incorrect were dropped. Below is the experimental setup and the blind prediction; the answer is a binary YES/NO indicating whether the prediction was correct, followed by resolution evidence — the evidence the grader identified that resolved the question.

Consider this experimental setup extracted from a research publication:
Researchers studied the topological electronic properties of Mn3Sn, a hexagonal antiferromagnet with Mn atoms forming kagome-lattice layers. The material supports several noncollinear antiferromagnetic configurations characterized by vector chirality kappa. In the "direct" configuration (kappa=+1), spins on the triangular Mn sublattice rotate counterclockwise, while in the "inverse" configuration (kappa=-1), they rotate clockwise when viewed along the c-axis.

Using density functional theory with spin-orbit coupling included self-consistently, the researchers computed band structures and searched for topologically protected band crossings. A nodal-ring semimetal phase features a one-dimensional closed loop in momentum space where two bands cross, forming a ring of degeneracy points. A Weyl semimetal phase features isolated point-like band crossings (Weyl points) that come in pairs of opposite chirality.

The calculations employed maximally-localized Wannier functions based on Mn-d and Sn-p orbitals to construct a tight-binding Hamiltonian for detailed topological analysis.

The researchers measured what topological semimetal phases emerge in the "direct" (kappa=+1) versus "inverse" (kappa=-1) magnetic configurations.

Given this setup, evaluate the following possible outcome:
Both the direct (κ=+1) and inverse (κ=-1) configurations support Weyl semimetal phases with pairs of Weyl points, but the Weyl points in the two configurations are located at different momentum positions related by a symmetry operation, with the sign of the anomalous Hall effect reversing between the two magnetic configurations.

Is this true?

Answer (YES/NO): NO